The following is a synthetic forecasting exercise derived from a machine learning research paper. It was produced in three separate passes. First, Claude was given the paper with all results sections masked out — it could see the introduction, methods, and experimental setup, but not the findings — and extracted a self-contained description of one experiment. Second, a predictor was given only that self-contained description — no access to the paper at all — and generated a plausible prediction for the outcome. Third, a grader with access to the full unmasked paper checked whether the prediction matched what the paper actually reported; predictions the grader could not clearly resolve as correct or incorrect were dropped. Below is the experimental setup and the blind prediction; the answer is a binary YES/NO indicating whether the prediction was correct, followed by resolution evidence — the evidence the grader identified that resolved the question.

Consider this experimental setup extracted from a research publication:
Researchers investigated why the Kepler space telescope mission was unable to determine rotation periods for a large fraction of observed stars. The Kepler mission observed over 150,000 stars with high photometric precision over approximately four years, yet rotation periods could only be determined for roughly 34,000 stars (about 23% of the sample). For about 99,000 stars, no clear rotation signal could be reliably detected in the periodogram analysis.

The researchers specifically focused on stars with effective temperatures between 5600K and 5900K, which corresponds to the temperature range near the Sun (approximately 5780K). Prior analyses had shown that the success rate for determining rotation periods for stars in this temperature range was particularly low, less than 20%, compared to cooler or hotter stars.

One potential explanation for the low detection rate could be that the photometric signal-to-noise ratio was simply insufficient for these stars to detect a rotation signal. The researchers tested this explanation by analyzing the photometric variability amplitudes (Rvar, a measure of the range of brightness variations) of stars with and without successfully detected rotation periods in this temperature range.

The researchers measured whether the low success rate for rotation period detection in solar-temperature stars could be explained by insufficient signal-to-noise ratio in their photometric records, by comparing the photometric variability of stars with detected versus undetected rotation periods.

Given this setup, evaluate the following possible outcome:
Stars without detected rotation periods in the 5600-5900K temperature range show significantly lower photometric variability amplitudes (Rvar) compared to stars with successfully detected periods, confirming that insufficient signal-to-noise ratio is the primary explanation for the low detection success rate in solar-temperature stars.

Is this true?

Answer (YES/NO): NO